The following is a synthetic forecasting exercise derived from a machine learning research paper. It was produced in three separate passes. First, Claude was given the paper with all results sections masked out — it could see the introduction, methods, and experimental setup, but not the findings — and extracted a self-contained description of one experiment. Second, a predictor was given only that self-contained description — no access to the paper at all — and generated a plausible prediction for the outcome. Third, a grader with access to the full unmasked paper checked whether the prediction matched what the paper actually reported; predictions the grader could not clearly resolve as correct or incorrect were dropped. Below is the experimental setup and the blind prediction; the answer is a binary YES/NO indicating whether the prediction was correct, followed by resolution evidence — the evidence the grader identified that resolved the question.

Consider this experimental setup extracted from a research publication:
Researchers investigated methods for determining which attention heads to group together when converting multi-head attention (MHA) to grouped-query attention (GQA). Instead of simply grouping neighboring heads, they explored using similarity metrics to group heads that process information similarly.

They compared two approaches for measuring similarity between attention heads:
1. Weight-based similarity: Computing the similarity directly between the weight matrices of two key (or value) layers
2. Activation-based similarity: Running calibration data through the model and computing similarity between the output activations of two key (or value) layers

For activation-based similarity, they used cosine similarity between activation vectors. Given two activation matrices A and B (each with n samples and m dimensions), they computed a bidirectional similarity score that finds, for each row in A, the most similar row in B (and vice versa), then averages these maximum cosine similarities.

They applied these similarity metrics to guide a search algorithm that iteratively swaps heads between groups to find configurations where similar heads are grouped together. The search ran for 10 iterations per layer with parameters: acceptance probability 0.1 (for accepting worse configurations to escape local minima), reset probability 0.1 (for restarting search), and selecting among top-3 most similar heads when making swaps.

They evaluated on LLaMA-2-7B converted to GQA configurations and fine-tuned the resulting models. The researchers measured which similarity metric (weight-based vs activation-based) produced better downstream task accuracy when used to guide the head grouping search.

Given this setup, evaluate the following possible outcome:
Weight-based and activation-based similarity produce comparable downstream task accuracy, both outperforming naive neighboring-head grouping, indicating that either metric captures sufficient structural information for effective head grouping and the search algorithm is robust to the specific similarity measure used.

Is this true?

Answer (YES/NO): NO